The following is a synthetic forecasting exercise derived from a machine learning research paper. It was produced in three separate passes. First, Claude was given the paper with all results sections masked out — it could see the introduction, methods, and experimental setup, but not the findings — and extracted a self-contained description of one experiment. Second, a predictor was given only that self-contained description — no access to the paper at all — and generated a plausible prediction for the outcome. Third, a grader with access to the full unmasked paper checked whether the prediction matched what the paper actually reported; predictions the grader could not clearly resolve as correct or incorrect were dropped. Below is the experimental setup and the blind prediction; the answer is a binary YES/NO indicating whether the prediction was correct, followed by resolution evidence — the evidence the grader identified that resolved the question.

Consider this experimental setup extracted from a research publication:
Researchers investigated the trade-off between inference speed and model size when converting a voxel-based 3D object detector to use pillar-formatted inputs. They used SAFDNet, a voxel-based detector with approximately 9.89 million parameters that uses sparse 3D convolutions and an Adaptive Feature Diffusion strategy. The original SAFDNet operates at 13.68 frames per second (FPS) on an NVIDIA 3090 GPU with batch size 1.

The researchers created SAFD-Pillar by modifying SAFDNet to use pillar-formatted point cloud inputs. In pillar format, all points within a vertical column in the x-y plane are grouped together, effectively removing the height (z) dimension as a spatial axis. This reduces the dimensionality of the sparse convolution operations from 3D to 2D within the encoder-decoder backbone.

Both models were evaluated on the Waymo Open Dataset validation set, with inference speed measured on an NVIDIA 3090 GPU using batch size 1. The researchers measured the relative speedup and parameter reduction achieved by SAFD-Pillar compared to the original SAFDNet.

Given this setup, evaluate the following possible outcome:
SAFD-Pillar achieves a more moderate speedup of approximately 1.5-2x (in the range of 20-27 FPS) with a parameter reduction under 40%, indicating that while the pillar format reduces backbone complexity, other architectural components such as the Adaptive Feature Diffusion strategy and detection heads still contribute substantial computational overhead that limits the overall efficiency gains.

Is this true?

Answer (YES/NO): NO